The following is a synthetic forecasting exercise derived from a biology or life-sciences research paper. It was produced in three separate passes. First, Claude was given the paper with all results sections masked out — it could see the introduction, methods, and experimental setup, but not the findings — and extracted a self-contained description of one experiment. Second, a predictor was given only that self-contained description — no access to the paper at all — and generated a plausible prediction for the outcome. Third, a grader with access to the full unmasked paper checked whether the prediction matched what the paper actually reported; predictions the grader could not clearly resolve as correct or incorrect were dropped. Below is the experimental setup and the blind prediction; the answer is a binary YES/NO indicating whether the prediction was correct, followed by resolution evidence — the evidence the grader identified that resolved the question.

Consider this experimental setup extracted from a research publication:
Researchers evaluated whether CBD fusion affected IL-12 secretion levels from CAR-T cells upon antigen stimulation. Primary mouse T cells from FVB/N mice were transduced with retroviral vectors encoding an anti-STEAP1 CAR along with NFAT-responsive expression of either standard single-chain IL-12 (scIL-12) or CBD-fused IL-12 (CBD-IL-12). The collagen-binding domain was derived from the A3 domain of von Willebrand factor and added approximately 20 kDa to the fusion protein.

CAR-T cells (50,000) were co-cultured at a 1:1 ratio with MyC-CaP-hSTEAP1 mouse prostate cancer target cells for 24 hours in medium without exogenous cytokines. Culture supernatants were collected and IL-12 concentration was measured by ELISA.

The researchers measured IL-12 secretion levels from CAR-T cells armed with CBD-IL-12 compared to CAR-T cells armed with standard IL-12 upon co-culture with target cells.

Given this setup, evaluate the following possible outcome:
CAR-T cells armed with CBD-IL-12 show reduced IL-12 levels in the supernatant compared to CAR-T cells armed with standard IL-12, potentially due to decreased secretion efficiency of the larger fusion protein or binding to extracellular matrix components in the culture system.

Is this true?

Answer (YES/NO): NO